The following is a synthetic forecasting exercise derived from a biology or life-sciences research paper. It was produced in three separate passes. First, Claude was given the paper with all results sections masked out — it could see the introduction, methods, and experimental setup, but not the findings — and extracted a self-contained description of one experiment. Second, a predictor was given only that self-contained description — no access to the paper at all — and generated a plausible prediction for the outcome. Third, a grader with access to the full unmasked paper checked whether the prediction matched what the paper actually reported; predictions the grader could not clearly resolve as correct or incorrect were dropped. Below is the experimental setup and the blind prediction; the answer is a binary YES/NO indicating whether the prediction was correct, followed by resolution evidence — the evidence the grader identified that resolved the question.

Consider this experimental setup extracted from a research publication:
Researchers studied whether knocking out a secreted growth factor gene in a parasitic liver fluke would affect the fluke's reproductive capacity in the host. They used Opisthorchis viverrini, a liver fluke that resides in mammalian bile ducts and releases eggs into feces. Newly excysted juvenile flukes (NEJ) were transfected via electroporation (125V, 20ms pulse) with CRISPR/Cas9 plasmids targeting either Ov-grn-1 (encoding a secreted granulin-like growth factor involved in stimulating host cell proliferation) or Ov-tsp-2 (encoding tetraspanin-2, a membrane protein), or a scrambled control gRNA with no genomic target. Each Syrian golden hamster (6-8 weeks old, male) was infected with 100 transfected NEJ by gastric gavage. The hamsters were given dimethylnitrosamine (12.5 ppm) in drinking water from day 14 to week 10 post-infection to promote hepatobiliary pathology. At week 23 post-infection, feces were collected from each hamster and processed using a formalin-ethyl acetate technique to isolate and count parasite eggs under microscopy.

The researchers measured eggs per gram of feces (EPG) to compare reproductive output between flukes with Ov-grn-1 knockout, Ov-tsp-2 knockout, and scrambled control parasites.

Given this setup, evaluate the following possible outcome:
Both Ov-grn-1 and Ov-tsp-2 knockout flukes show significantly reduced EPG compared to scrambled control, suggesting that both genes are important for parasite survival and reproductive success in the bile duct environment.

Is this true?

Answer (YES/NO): YES